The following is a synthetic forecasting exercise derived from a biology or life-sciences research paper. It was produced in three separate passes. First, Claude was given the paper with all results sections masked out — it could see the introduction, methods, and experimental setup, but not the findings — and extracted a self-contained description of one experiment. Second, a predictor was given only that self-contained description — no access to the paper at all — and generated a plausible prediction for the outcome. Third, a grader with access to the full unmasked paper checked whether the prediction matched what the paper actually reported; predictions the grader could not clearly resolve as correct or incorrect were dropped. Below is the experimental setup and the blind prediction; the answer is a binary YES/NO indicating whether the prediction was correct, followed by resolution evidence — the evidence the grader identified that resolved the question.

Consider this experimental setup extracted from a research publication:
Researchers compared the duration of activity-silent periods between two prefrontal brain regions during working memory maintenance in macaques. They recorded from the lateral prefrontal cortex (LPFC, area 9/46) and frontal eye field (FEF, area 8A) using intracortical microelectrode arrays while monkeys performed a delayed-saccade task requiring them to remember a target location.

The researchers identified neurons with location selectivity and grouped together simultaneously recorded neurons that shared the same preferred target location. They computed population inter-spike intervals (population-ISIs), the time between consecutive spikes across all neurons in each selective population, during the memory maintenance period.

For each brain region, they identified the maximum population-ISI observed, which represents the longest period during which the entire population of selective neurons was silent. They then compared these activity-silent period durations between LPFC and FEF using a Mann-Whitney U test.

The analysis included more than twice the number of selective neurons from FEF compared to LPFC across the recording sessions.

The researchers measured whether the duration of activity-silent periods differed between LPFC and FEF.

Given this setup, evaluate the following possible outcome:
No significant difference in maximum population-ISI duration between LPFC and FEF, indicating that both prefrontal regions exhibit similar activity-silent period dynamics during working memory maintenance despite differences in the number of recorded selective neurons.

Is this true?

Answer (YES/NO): NO